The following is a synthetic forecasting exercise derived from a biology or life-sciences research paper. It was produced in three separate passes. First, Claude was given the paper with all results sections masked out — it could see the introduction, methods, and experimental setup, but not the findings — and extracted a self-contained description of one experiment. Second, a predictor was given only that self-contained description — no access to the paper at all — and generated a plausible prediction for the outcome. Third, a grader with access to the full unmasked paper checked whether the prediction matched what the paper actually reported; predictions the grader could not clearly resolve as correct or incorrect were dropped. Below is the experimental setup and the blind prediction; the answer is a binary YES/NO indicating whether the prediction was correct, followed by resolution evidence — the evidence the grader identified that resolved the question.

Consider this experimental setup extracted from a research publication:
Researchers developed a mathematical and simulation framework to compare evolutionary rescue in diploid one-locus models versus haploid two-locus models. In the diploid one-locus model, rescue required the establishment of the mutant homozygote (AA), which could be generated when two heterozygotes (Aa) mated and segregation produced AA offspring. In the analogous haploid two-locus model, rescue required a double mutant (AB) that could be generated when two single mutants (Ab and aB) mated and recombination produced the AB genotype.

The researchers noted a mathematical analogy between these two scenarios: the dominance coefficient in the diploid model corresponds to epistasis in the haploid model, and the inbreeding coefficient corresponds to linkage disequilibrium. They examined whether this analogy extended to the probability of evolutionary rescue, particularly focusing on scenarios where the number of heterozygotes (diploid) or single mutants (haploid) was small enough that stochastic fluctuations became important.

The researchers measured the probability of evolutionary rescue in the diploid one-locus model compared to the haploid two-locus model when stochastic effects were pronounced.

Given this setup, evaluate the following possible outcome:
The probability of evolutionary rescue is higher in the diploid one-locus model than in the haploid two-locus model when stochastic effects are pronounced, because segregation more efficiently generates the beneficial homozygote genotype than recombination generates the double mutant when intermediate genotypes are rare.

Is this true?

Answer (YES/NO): NO